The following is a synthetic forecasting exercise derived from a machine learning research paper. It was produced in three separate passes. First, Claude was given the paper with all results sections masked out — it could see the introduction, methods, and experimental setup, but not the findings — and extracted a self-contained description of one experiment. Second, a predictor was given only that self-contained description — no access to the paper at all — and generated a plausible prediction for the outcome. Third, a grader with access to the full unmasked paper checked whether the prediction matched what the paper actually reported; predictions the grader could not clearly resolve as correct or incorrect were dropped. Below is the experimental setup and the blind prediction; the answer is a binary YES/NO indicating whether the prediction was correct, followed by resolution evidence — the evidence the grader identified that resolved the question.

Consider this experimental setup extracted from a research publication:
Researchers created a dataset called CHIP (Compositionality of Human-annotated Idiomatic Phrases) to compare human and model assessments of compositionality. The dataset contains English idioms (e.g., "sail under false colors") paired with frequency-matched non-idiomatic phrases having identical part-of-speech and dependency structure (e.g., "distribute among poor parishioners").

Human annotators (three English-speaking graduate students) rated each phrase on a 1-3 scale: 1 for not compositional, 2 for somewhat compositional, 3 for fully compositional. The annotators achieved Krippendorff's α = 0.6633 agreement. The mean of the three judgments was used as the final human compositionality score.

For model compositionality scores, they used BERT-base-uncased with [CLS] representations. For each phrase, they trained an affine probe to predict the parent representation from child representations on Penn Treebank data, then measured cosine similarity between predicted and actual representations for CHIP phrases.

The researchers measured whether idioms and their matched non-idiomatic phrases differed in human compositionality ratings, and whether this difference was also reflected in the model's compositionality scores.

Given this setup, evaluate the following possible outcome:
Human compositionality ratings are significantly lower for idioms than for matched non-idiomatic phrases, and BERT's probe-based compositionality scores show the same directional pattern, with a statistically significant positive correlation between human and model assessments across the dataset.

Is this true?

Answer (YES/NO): NO